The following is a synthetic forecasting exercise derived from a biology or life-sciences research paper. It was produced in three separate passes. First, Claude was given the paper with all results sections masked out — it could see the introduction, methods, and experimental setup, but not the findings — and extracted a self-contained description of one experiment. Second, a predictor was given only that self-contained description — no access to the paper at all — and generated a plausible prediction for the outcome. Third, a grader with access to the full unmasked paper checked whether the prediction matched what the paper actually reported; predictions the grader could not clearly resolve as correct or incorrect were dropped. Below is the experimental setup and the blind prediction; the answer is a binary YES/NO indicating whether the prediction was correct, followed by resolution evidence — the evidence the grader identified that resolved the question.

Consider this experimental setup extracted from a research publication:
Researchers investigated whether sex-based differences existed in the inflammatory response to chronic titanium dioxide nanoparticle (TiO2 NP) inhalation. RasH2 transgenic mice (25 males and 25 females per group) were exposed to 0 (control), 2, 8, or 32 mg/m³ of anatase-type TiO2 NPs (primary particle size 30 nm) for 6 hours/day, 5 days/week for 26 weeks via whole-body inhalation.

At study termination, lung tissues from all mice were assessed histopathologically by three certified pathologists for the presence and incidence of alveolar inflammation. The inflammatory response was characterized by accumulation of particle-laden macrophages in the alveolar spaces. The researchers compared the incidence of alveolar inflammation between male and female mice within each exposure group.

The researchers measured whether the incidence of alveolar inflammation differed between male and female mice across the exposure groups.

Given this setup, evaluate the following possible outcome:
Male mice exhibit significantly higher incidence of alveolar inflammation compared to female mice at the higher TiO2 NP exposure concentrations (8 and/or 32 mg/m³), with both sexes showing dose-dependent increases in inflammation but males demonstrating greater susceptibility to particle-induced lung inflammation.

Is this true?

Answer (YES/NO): NO